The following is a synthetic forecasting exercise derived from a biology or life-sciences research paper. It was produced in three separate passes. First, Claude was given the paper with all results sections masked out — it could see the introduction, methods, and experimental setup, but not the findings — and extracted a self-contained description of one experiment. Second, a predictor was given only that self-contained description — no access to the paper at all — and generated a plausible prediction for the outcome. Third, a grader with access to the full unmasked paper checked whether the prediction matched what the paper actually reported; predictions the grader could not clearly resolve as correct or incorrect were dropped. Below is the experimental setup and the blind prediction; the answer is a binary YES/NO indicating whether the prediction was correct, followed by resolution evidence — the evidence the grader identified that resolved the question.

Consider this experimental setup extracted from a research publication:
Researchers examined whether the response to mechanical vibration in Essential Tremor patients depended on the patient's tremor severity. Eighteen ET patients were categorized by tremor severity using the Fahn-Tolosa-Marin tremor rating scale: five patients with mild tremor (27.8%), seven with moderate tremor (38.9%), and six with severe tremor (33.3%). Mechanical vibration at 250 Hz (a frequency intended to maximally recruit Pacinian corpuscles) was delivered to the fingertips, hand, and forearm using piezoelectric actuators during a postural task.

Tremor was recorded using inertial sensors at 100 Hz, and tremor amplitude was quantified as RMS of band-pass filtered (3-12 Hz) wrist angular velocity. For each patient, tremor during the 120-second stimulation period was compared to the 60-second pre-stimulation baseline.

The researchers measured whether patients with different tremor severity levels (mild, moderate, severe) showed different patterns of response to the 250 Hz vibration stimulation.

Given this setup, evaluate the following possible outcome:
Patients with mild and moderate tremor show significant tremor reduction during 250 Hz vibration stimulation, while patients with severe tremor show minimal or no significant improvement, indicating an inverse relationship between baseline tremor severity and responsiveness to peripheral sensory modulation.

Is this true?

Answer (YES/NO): NO